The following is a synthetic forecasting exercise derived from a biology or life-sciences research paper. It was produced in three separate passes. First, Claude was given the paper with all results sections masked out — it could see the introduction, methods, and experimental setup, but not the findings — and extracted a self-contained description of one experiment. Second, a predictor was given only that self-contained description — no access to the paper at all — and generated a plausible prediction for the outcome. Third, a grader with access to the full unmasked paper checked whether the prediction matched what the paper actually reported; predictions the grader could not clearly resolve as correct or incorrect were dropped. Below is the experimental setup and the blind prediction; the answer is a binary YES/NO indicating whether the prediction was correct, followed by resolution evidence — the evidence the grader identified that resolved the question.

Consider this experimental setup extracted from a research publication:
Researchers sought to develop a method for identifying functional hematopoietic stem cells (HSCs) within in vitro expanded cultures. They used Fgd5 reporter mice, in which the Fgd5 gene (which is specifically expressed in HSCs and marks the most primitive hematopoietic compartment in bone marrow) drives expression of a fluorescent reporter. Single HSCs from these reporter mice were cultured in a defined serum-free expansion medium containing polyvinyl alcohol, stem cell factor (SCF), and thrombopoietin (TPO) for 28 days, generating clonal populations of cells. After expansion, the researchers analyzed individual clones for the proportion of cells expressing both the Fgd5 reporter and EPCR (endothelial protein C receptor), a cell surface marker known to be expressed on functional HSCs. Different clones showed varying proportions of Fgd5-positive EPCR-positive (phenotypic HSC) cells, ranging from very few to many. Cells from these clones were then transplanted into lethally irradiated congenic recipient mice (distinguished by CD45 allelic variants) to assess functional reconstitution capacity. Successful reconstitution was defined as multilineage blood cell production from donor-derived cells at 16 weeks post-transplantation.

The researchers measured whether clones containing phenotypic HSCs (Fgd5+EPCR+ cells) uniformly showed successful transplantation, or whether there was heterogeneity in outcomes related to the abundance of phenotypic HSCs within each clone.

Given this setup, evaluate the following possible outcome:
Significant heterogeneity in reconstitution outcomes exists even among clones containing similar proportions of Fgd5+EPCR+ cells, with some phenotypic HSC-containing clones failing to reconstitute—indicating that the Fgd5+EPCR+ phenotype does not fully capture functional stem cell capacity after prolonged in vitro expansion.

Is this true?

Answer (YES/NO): NO